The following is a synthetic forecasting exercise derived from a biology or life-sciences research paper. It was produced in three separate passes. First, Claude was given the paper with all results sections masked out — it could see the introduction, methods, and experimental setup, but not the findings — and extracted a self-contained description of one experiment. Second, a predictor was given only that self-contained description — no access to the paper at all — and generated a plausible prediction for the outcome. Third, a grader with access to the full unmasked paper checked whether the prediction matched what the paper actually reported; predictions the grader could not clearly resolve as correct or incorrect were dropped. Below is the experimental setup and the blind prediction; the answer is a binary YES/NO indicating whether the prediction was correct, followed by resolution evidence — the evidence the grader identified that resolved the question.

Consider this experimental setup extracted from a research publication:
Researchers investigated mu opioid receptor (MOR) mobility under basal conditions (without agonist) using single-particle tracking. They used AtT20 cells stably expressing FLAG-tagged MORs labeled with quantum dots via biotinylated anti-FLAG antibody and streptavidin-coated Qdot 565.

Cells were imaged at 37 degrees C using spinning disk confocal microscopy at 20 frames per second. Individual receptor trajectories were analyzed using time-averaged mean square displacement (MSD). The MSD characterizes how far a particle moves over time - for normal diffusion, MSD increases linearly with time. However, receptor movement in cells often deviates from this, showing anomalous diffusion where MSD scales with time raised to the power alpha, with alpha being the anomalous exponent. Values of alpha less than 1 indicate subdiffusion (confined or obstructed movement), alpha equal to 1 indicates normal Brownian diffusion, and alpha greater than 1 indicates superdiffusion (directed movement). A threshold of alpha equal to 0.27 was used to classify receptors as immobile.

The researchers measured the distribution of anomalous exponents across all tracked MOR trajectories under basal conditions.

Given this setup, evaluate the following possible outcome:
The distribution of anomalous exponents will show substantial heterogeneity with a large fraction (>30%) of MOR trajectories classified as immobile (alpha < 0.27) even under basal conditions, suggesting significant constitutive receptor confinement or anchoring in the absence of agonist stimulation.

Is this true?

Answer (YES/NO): YES